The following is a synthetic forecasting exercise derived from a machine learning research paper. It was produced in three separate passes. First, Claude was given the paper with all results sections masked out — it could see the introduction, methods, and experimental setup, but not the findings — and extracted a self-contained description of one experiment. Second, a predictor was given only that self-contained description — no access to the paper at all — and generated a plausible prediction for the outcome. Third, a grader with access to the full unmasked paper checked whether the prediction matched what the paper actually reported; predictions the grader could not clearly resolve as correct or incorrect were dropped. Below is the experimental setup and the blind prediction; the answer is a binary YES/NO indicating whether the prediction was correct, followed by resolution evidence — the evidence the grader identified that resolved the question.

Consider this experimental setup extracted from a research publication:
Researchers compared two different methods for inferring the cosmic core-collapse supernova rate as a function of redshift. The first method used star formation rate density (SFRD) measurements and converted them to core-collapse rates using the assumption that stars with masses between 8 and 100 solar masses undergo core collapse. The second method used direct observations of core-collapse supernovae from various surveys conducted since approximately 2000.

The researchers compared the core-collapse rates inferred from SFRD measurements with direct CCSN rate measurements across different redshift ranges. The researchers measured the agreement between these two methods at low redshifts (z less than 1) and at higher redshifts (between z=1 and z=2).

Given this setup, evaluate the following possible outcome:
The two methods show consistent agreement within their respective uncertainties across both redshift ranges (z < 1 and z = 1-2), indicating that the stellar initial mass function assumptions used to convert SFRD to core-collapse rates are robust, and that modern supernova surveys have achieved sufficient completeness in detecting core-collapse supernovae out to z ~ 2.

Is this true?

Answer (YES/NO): NO